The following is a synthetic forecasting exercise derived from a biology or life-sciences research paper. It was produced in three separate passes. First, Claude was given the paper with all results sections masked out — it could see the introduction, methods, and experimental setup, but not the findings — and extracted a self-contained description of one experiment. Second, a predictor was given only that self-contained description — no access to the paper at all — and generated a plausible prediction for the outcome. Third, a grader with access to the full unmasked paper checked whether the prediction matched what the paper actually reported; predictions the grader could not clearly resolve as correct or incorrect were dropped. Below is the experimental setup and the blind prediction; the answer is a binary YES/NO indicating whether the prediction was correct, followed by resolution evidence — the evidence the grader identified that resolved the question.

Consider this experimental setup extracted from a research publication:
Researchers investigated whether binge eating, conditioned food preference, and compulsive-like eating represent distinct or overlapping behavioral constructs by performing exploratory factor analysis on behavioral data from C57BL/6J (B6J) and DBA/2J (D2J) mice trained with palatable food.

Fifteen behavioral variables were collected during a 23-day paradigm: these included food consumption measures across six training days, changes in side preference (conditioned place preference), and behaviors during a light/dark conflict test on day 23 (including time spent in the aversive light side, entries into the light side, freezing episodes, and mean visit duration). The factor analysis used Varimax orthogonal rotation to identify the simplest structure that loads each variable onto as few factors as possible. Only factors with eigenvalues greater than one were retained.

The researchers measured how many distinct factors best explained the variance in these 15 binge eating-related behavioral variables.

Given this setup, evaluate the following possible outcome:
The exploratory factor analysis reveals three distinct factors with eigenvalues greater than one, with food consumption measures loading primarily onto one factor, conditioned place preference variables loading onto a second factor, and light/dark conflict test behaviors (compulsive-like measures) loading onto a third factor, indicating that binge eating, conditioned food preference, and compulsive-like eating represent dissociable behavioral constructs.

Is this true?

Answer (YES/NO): NO